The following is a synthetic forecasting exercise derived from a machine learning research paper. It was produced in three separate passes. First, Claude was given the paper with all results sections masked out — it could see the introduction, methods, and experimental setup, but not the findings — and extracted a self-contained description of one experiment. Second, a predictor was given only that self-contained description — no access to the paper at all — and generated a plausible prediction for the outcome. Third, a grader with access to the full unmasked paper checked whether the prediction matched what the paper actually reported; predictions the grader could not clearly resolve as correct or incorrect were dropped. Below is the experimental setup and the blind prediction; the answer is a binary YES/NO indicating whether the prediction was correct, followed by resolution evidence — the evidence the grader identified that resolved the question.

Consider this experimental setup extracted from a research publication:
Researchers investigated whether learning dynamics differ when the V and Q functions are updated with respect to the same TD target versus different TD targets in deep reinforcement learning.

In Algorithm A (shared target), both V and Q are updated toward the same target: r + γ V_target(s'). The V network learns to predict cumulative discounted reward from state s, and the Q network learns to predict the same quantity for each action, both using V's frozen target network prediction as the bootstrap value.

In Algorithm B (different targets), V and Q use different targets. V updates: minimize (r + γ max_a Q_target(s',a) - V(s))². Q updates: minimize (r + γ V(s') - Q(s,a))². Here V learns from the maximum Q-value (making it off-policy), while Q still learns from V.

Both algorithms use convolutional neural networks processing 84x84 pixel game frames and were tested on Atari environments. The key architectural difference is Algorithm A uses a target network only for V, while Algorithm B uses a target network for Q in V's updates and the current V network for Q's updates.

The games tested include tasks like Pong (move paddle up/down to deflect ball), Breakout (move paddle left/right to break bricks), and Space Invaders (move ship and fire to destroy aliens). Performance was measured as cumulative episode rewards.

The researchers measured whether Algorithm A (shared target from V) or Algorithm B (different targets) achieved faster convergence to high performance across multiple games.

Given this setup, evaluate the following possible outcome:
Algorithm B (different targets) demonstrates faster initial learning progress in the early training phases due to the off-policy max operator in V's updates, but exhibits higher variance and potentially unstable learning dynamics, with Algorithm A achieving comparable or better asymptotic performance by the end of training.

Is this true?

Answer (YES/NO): NO